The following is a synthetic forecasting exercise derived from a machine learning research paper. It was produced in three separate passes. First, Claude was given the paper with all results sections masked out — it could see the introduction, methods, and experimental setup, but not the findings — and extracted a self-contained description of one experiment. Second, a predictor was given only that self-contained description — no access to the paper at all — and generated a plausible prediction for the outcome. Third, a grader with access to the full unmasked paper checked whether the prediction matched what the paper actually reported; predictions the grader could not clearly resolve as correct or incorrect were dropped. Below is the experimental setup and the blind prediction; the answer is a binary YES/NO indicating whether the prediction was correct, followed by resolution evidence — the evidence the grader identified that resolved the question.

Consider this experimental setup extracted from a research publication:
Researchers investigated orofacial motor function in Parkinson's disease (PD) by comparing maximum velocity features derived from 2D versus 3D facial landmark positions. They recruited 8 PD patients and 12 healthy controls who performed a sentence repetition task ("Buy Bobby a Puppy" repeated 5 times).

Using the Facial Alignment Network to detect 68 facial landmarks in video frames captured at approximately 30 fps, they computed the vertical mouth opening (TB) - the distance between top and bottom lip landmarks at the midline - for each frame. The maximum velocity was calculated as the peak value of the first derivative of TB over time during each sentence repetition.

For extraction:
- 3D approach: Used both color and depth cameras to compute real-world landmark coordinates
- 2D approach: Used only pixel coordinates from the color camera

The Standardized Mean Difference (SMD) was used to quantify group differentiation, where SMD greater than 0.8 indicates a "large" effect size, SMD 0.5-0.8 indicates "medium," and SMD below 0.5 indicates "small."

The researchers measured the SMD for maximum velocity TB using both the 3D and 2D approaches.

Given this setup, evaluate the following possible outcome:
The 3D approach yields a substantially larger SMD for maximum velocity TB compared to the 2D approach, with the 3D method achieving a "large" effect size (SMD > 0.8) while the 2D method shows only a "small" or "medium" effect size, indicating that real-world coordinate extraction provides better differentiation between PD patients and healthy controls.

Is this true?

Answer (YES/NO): NO